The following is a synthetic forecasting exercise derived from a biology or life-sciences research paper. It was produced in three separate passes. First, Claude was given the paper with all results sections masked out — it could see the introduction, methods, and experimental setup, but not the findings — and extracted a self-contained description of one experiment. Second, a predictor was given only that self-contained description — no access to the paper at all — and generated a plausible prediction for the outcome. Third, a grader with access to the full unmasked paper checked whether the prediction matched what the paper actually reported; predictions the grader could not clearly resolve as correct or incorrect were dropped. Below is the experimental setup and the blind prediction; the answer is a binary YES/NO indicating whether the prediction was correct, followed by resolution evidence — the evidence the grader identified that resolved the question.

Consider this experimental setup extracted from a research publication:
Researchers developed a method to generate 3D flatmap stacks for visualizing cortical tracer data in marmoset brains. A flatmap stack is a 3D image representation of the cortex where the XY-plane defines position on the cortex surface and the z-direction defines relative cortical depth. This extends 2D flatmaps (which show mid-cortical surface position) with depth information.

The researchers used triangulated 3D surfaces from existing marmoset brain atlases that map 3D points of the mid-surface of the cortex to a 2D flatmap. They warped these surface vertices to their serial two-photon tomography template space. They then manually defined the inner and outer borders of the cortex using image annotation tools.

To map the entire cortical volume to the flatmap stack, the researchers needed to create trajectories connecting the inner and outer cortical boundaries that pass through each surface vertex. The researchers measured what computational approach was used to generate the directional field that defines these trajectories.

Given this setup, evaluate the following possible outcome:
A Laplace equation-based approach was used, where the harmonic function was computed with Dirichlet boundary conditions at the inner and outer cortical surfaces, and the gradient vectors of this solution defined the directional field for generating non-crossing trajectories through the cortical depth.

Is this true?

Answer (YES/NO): NO